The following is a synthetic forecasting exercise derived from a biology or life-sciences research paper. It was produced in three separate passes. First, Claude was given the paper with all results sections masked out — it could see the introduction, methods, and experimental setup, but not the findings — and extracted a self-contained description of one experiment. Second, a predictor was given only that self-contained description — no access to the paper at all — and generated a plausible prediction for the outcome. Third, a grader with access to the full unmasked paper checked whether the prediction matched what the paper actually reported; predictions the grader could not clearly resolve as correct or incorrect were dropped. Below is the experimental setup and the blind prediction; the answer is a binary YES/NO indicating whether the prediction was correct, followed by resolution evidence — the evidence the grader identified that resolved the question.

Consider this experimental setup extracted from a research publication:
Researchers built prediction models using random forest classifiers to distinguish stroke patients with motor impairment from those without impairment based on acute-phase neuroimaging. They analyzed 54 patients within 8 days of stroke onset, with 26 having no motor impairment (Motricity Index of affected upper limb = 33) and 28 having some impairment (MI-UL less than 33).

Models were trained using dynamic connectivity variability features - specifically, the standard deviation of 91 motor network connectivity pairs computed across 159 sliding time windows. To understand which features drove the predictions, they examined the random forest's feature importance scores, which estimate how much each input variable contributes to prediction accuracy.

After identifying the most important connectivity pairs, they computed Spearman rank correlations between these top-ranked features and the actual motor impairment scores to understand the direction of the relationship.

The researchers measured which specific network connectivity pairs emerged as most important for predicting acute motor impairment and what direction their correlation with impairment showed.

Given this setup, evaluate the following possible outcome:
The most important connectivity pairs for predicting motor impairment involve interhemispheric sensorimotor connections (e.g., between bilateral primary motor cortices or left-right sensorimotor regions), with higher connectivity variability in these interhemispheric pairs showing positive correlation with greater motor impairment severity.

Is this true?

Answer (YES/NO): NO